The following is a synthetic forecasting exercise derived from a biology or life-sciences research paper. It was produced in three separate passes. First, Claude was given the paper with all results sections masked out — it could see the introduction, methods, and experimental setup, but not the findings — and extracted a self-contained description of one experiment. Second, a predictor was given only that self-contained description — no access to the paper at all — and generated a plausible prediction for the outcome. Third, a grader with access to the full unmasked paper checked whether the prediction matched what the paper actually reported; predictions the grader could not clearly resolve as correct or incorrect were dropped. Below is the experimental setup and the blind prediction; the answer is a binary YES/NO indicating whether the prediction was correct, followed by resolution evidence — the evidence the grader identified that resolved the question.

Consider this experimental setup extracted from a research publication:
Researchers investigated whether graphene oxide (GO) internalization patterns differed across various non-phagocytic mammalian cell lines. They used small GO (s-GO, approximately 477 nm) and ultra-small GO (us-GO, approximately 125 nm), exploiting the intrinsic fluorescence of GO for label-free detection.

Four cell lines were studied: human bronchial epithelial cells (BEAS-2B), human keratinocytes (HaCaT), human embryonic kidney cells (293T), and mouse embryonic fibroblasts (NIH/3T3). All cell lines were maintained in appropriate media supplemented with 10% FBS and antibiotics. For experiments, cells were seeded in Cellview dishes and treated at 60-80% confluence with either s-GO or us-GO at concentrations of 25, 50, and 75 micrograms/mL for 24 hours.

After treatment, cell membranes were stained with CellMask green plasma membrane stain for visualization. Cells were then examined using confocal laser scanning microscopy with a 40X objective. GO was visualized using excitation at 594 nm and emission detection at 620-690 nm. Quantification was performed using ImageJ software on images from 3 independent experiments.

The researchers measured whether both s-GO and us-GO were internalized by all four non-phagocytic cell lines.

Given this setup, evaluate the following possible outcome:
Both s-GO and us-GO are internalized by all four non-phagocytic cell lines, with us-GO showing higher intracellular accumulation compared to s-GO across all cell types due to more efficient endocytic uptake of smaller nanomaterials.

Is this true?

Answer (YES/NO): NO